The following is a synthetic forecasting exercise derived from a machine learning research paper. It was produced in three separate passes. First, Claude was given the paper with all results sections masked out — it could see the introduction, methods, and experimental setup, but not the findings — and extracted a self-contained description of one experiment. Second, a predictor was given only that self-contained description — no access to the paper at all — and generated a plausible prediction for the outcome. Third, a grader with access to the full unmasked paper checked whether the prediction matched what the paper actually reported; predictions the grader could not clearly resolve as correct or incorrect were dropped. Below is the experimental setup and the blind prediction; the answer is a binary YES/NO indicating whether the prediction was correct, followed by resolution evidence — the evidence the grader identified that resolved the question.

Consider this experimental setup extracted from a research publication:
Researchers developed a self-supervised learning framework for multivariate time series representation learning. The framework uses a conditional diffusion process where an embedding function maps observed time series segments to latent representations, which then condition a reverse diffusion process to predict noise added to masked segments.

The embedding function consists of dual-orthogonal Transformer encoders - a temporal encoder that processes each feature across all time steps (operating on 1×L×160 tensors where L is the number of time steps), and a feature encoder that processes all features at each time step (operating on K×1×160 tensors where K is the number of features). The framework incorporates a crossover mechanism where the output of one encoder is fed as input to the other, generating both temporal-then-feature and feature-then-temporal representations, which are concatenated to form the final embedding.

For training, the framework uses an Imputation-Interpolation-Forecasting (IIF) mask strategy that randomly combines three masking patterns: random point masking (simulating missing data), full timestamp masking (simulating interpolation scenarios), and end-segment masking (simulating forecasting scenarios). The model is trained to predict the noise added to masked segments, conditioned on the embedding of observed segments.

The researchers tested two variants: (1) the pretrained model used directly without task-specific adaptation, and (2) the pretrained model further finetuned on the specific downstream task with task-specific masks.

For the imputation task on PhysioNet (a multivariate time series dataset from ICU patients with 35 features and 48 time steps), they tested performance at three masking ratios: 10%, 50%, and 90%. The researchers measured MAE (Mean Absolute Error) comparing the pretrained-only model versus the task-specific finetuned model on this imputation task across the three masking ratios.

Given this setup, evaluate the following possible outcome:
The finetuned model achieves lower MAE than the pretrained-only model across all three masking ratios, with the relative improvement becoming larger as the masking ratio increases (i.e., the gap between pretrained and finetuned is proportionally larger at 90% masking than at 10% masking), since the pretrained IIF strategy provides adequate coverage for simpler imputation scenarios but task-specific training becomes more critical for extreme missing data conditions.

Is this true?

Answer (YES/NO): NO